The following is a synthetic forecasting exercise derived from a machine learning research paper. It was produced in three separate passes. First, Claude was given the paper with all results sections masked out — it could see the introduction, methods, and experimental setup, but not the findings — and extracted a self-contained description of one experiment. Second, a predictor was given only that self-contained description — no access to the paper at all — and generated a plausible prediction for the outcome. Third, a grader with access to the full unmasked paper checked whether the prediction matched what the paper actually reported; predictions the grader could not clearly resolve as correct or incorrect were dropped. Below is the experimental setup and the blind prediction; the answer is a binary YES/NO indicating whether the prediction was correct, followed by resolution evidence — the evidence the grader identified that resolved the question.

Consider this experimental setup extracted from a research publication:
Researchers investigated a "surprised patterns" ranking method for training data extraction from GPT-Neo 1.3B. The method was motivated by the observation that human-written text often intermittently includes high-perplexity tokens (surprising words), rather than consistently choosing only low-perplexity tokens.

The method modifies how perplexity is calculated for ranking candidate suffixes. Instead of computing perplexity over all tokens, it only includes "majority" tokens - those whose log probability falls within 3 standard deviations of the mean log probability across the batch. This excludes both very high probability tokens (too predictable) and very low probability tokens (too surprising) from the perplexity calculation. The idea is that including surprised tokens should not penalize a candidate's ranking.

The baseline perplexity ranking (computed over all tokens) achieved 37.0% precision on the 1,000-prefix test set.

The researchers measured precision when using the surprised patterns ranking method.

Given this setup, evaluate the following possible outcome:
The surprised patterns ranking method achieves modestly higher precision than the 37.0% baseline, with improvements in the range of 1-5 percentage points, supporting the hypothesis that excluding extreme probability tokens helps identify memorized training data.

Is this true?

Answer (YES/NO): NO